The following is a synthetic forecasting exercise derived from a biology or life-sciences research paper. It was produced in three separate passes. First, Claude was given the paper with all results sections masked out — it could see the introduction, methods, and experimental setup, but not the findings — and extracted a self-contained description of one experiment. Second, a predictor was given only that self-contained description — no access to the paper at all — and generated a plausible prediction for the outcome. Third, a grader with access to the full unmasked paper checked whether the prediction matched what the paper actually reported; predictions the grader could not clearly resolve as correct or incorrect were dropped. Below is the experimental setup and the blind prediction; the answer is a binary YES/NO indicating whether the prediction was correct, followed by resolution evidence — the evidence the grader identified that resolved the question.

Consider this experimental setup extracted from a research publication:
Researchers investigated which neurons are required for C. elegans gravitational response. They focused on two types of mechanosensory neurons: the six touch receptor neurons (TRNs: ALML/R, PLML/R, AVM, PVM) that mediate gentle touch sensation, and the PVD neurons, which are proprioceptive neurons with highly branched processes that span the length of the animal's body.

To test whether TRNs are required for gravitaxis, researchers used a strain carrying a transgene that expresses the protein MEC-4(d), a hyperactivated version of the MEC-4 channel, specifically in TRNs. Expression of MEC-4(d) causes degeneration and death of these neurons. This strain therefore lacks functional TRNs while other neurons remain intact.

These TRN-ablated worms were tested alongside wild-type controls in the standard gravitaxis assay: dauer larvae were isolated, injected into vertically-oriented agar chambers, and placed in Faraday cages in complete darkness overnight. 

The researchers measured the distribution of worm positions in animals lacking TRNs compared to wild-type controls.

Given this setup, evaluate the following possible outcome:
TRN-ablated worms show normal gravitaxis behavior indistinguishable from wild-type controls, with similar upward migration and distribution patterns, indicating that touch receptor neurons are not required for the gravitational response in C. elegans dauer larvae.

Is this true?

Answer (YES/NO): YES